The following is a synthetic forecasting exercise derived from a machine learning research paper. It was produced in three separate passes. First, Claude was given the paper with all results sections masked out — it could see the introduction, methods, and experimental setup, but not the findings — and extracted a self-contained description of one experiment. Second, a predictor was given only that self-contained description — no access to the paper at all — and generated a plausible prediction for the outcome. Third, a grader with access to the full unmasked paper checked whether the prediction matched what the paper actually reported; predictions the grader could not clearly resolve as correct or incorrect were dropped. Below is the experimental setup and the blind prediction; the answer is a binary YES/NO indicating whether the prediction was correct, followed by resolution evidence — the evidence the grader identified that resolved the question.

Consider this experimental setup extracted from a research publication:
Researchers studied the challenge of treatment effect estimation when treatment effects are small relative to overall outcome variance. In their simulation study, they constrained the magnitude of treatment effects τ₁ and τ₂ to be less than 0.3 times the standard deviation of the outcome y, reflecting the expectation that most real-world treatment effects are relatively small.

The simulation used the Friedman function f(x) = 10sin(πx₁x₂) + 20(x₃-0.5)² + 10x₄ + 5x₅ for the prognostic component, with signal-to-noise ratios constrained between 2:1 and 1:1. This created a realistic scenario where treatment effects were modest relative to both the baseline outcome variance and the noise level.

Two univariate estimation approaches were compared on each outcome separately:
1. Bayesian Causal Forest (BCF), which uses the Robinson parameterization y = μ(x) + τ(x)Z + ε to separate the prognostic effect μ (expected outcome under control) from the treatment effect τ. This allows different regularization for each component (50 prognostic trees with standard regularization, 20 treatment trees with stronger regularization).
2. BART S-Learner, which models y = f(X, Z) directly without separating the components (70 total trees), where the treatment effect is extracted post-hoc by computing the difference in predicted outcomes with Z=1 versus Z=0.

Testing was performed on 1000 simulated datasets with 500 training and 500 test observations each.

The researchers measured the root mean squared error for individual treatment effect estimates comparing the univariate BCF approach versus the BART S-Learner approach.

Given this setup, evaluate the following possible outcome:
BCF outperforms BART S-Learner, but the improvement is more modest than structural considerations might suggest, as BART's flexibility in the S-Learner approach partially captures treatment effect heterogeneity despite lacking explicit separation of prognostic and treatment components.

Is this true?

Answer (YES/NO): NO